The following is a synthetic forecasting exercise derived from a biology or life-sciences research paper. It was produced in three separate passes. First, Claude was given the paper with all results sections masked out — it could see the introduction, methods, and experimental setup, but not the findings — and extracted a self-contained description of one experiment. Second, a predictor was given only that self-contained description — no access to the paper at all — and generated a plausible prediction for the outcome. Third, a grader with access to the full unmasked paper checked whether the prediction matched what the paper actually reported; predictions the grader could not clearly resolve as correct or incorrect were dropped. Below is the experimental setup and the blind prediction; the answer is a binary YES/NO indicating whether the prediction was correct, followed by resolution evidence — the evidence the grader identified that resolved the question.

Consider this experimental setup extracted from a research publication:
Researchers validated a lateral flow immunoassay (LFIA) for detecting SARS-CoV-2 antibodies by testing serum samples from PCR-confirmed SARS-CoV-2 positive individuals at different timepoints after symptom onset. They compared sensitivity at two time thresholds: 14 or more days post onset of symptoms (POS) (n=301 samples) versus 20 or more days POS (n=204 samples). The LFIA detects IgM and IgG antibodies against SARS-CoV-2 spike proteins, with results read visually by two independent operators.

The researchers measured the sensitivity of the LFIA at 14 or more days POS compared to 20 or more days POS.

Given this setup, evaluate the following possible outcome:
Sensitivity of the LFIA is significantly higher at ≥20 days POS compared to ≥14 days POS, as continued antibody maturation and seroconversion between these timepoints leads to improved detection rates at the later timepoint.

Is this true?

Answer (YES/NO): NO